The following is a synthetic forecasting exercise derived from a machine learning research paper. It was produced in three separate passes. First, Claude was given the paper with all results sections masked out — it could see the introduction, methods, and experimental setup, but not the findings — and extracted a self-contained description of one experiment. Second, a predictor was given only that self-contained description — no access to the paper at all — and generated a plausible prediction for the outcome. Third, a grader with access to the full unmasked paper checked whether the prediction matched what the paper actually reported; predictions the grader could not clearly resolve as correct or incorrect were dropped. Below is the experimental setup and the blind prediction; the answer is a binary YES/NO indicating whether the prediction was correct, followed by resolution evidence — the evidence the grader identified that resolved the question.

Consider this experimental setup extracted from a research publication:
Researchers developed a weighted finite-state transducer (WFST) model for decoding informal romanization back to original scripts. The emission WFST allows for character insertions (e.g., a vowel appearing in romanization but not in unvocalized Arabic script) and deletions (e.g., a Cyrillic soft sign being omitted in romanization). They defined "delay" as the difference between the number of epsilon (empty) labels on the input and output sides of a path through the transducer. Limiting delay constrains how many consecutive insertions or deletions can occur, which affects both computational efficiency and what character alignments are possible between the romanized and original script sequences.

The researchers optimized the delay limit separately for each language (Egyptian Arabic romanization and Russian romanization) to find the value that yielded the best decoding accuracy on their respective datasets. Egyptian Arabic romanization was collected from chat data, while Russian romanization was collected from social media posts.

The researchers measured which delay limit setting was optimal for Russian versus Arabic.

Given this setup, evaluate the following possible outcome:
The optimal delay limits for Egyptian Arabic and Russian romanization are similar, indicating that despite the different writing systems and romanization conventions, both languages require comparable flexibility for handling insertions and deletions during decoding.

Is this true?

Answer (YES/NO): NO